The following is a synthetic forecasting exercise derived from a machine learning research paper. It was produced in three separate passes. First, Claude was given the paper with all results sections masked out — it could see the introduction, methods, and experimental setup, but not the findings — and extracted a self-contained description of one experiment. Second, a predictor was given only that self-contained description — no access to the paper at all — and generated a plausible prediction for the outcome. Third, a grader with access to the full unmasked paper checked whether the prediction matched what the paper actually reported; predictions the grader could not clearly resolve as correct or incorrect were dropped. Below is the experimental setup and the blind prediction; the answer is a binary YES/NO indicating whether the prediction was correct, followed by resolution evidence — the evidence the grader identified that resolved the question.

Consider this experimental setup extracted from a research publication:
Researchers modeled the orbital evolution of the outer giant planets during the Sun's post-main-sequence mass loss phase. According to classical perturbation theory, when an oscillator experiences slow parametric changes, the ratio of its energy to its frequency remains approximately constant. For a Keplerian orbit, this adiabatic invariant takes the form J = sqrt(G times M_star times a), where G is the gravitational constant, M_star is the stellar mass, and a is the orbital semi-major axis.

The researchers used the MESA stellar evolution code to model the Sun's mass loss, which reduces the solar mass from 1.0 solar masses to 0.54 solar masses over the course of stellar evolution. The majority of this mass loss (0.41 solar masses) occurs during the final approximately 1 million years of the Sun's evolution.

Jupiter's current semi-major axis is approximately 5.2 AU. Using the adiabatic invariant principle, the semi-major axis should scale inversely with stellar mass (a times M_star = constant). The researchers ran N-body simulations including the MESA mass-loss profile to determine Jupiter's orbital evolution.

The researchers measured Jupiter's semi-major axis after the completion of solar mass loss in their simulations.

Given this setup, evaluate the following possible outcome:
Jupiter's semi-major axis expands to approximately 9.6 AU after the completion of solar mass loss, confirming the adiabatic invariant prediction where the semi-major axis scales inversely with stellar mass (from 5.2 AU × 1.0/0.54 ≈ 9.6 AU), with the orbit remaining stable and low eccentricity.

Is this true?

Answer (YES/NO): YES